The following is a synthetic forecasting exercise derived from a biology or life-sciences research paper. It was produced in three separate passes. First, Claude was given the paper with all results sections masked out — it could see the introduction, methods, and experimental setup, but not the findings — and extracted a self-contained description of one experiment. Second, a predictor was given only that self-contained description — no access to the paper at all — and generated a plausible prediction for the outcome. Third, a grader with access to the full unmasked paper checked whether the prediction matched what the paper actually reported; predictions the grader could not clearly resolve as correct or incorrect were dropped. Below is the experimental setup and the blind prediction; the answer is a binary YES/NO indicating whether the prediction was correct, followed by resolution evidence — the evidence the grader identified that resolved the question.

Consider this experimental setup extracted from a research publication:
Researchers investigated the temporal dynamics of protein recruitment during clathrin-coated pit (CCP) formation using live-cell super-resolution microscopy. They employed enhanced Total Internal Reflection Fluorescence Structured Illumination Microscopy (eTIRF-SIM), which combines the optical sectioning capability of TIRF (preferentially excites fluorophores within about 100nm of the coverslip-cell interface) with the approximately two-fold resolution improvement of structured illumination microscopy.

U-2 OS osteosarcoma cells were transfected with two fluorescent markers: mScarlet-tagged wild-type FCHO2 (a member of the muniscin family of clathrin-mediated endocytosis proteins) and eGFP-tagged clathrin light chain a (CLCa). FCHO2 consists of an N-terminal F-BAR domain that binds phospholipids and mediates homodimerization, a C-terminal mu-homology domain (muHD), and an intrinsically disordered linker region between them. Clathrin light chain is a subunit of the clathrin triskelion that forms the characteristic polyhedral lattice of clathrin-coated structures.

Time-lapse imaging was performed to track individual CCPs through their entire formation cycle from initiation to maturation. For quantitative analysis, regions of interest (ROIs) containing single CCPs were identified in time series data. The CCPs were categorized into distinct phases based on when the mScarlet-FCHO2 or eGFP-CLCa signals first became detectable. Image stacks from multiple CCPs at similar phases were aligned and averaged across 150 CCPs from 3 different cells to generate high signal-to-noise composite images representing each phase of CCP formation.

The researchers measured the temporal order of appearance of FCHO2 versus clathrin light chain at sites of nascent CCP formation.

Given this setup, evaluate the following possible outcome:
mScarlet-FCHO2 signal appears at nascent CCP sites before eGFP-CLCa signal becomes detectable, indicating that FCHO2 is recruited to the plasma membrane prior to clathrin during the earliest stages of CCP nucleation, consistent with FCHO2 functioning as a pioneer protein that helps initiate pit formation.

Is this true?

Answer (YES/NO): YES